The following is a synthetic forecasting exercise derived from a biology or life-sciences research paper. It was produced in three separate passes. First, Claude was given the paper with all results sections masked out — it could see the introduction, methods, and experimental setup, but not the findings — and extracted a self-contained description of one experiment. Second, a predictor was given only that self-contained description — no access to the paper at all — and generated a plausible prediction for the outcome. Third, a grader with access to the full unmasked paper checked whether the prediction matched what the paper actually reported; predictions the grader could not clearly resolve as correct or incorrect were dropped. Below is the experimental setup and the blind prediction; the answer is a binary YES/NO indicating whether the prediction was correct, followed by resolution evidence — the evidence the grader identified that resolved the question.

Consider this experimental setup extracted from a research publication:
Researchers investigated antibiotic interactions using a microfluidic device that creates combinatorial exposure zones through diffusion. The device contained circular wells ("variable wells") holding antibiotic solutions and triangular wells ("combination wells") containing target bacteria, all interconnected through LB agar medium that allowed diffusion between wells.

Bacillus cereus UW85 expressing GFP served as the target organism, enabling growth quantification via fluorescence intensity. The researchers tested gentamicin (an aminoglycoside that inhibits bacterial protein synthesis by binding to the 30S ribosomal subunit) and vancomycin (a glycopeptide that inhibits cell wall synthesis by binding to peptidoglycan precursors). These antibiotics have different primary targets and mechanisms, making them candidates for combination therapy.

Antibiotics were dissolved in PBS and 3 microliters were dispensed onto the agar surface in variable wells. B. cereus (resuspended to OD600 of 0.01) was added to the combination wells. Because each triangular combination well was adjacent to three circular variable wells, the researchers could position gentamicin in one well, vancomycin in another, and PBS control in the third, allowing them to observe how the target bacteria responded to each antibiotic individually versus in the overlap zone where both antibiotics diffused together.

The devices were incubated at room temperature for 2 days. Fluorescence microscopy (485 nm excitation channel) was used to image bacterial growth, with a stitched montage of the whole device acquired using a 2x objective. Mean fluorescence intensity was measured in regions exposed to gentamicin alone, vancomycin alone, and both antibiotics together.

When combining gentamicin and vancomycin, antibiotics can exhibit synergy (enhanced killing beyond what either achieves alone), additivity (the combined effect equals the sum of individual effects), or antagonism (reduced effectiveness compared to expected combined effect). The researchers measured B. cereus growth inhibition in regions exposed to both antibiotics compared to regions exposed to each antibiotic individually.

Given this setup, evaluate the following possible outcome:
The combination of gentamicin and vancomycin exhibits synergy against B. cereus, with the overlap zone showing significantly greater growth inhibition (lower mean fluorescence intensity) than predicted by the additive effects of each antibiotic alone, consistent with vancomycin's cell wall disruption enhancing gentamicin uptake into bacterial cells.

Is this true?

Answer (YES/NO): NO